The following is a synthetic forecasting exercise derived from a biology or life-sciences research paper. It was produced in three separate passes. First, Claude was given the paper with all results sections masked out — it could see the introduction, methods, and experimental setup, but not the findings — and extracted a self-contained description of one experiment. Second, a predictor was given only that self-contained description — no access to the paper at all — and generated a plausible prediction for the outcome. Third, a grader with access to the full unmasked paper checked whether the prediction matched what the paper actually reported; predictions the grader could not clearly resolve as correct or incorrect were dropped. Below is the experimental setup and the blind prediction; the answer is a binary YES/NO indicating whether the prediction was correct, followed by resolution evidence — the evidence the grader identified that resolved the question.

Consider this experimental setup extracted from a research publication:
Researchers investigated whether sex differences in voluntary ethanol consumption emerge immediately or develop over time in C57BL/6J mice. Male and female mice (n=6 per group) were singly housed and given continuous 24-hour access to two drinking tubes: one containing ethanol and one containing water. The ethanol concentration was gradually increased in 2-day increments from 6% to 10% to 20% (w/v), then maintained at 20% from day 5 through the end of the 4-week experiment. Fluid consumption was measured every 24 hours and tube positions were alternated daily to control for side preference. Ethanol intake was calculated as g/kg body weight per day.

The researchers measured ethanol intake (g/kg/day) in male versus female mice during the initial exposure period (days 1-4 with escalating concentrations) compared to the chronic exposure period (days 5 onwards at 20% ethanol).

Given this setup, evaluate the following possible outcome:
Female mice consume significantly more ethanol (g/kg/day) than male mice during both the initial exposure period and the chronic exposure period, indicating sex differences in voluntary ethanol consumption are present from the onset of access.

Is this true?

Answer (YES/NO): NO